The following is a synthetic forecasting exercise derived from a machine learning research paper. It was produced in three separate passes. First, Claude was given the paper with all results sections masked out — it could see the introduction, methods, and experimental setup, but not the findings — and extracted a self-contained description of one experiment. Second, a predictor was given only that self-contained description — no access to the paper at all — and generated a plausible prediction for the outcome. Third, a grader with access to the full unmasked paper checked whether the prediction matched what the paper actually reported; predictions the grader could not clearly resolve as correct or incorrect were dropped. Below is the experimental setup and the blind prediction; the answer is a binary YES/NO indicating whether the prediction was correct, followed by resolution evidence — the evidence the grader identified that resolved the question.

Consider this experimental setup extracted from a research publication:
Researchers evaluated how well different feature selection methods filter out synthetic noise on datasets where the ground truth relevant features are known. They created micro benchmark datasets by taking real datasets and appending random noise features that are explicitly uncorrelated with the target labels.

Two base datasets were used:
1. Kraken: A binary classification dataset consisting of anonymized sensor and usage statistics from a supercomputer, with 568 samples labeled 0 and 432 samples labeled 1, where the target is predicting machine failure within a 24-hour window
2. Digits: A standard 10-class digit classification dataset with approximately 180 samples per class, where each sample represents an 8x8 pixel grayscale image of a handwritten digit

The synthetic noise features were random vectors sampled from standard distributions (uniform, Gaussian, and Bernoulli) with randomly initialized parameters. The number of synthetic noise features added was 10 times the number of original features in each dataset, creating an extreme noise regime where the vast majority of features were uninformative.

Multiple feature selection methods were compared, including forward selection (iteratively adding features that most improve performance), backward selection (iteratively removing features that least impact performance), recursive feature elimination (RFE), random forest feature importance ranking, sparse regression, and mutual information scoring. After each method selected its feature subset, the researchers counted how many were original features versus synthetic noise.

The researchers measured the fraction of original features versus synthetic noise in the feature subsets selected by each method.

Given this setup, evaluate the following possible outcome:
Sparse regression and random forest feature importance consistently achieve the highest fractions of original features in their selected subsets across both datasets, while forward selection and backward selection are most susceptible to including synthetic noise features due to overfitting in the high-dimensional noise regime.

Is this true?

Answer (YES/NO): NO